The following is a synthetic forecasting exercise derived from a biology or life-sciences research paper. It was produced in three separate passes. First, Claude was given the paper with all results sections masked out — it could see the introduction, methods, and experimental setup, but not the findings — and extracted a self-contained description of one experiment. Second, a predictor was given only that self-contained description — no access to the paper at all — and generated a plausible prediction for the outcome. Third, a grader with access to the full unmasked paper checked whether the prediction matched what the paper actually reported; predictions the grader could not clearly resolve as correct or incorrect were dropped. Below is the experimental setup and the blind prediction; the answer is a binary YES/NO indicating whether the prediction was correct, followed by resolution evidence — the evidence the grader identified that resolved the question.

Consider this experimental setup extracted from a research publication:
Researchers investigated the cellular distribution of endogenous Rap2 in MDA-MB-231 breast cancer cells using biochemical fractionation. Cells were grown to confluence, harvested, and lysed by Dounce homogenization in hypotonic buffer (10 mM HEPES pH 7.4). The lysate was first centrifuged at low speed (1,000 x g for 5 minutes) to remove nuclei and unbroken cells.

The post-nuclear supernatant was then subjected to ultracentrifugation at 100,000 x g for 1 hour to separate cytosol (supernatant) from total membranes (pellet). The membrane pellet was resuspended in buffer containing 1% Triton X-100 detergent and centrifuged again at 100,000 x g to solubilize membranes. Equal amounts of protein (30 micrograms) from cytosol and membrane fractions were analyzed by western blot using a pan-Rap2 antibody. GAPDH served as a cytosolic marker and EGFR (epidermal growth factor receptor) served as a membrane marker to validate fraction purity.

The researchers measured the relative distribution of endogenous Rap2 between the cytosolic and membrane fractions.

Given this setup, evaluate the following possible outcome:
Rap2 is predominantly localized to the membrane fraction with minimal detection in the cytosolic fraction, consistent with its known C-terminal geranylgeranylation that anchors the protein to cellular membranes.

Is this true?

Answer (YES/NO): YES